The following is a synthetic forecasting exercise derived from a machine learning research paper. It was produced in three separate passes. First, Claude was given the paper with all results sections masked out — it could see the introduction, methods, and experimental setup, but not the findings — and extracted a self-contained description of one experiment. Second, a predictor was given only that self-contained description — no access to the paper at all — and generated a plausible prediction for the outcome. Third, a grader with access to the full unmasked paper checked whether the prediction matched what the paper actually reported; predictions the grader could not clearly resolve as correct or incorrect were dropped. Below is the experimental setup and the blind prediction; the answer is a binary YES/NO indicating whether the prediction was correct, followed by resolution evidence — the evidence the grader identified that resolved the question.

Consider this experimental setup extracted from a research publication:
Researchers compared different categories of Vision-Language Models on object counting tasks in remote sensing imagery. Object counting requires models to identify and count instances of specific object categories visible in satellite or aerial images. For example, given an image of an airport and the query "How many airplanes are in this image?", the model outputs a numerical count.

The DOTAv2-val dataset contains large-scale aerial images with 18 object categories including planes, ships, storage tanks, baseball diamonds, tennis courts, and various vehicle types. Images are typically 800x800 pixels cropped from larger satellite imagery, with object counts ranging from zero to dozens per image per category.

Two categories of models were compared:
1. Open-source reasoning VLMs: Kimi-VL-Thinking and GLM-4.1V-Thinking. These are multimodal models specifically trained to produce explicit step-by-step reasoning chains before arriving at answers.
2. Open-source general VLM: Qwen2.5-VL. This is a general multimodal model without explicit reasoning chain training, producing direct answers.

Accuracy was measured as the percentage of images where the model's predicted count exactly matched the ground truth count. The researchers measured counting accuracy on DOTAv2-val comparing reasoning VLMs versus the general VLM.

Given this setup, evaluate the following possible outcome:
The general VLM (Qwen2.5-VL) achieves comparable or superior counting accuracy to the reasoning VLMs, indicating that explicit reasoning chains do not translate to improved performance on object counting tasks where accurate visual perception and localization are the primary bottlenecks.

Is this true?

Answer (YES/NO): YES